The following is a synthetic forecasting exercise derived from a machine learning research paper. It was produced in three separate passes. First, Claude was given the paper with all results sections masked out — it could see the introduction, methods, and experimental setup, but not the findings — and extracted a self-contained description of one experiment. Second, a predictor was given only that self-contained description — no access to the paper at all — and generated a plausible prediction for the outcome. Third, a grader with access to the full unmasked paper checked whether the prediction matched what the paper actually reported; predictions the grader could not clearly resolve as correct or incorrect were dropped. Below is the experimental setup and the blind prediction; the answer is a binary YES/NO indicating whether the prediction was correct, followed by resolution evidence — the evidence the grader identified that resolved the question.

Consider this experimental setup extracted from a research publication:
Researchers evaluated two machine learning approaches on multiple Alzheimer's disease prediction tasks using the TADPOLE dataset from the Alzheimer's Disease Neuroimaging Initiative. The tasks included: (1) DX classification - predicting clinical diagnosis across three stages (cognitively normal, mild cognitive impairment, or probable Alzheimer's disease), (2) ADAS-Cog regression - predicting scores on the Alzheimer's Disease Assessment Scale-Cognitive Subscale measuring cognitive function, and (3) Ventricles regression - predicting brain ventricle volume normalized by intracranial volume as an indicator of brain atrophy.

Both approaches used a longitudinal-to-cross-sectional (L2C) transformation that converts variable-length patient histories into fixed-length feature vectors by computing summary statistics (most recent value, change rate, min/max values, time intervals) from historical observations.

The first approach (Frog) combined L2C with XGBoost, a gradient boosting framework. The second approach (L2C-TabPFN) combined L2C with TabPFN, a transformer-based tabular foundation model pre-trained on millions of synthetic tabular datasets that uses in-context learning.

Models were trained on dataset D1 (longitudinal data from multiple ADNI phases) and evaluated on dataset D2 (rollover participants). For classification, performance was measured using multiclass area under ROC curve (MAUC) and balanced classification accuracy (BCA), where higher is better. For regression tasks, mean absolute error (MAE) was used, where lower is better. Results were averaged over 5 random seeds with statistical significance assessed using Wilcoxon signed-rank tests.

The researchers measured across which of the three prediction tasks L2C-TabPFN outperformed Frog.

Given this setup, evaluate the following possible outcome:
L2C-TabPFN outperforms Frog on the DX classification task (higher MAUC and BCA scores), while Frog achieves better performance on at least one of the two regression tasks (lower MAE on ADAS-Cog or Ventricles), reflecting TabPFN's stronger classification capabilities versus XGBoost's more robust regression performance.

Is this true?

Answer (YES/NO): NO